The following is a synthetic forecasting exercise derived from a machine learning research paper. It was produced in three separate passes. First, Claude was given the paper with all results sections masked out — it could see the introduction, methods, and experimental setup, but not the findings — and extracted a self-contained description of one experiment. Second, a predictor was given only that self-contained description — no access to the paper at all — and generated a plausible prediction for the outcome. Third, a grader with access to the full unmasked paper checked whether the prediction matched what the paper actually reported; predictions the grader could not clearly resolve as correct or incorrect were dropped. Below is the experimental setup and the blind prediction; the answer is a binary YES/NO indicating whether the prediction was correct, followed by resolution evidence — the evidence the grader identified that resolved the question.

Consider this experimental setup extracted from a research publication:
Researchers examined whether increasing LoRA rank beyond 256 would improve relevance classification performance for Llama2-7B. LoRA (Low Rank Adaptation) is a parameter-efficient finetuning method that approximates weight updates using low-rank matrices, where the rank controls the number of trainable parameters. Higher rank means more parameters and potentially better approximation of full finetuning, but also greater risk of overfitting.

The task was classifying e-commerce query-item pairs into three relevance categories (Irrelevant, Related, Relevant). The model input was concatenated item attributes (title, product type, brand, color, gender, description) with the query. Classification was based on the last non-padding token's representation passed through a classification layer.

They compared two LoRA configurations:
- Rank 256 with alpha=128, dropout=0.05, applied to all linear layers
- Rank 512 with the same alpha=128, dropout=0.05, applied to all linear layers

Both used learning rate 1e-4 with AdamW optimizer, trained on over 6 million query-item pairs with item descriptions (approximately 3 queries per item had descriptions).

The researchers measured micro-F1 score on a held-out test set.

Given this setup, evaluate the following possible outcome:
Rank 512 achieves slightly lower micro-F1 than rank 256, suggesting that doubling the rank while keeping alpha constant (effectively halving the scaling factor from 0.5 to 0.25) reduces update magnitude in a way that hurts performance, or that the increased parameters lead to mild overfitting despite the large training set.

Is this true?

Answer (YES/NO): YES